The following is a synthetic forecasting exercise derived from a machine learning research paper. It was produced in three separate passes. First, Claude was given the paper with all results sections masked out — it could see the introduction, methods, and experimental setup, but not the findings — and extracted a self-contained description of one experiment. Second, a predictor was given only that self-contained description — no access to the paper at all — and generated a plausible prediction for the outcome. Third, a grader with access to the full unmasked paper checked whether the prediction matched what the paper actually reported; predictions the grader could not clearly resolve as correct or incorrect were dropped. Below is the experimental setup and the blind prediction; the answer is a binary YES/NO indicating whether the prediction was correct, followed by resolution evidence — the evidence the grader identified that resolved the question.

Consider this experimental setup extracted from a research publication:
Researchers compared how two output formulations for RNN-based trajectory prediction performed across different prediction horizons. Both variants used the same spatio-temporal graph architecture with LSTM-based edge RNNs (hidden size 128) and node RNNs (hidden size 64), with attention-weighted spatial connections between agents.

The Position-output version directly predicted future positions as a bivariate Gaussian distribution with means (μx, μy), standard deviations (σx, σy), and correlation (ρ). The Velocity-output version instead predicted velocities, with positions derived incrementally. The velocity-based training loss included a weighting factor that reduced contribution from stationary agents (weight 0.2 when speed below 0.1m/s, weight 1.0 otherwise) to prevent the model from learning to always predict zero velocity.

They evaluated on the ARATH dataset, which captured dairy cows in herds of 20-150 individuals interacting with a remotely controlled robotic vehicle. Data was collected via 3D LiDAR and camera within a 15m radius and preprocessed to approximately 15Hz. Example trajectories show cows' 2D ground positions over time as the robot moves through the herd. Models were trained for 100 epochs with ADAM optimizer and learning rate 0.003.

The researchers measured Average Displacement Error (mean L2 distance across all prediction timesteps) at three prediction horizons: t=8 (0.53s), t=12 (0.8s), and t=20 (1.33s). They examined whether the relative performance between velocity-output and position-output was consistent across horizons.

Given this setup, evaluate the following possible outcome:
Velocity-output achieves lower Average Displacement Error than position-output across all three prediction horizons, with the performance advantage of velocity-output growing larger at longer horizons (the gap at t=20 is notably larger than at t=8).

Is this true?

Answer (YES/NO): YES